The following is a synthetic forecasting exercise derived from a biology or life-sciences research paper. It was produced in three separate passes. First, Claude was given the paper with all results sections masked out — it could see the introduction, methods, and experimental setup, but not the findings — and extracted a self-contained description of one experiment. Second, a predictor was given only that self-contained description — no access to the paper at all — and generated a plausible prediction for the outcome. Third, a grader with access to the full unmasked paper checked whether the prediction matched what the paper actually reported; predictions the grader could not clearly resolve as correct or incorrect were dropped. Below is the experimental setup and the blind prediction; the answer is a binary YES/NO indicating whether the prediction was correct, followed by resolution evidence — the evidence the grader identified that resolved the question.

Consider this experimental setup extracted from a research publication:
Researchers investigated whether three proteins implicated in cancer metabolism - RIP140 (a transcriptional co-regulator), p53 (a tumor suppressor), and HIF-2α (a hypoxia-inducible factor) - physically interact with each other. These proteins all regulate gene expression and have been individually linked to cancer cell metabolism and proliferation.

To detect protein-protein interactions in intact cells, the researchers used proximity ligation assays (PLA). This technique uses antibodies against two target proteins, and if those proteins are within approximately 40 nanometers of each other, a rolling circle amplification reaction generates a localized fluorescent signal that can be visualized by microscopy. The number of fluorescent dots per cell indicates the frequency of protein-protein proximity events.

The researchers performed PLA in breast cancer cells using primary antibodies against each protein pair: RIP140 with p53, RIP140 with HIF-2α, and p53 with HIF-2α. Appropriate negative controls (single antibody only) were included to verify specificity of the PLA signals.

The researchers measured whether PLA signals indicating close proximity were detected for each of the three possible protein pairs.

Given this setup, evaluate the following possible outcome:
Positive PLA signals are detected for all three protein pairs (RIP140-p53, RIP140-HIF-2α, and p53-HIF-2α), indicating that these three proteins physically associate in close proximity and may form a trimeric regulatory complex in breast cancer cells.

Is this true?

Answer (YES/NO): YES